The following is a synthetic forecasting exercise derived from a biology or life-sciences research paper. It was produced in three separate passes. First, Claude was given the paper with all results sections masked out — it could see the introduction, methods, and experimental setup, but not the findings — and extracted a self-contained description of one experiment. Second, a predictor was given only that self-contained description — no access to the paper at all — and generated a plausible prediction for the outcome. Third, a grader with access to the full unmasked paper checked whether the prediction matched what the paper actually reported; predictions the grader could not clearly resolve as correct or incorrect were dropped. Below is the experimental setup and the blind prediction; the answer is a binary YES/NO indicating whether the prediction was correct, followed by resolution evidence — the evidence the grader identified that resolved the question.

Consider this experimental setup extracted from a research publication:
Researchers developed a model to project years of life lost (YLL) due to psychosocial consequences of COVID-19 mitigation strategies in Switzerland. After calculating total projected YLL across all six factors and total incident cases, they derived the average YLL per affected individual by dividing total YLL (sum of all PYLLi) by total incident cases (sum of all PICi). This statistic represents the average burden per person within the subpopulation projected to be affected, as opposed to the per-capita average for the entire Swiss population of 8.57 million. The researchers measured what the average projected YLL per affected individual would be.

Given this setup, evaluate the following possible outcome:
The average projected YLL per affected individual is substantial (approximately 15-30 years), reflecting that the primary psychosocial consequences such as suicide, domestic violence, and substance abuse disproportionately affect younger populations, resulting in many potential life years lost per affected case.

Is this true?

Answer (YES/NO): NO